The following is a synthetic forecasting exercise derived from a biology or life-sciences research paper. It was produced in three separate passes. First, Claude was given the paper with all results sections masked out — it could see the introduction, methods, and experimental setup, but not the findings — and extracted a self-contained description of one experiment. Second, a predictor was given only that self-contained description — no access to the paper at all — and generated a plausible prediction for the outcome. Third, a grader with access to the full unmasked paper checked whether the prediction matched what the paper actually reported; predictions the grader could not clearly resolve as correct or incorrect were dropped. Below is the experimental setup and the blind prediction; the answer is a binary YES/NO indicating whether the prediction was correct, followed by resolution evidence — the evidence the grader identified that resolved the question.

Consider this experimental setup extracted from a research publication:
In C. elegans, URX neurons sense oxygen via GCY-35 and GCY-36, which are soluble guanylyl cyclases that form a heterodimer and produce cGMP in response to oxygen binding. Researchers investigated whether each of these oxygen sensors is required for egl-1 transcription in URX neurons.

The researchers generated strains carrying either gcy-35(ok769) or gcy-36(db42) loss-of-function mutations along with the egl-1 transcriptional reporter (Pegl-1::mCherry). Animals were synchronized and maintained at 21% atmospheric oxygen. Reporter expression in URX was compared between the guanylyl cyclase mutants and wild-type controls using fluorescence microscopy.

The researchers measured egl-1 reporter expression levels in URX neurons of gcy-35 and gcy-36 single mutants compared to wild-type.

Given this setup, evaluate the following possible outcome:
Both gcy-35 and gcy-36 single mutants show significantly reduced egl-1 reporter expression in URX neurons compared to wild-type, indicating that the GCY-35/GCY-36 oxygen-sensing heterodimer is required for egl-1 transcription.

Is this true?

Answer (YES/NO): YES